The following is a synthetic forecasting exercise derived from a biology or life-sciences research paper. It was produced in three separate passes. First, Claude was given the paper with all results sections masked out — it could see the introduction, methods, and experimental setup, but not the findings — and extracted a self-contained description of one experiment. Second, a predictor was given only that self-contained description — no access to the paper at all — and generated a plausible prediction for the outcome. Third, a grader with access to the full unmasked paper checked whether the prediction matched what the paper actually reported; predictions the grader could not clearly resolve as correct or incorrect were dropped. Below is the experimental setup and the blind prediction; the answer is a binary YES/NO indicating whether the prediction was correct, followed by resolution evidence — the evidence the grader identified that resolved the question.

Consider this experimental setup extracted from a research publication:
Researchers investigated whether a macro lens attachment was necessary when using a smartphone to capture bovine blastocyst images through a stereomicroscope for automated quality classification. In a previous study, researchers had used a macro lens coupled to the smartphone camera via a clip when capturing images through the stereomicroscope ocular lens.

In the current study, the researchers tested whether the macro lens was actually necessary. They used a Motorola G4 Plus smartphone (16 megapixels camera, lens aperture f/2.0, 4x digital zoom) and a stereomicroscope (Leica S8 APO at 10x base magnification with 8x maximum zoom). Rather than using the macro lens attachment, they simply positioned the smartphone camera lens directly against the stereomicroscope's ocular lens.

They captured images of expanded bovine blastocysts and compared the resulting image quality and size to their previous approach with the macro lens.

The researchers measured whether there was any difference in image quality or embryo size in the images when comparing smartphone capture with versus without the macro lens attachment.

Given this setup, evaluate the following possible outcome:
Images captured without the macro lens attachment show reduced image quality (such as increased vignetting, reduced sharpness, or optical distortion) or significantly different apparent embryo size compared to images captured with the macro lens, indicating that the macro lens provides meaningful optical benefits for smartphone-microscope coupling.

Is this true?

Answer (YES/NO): NO